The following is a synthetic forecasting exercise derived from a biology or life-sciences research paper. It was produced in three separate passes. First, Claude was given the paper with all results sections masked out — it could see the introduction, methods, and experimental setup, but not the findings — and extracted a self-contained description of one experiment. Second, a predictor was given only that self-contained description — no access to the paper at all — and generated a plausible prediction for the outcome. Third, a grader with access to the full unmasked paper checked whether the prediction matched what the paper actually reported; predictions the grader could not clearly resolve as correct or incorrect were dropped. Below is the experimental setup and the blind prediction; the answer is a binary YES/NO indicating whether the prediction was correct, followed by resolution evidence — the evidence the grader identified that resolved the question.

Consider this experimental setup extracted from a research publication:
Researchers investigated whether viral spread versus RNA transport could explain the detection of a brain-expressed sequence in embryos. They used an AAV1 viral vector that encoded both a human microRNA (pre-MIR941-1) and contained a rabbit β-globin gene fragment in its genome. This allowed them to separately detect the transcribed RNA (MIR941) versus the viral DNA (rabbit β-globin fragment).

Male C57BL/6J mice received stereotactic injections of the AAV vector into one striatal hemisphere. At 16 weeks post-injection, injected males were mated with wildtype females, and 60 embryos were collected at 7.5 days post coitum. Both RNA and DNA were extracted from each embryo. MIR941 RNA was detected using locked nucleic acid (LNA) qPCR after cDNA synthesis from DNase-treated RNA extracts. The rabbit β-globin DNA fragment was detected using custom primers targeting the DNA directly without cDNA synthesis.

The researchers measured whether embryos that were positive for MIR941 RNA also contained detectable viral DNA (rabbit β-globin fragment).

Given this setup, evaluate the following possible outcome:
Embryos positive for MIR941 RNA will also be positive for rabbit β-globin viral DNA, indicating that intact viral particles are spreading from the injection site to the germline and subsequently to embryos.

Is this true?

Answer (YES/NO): NO